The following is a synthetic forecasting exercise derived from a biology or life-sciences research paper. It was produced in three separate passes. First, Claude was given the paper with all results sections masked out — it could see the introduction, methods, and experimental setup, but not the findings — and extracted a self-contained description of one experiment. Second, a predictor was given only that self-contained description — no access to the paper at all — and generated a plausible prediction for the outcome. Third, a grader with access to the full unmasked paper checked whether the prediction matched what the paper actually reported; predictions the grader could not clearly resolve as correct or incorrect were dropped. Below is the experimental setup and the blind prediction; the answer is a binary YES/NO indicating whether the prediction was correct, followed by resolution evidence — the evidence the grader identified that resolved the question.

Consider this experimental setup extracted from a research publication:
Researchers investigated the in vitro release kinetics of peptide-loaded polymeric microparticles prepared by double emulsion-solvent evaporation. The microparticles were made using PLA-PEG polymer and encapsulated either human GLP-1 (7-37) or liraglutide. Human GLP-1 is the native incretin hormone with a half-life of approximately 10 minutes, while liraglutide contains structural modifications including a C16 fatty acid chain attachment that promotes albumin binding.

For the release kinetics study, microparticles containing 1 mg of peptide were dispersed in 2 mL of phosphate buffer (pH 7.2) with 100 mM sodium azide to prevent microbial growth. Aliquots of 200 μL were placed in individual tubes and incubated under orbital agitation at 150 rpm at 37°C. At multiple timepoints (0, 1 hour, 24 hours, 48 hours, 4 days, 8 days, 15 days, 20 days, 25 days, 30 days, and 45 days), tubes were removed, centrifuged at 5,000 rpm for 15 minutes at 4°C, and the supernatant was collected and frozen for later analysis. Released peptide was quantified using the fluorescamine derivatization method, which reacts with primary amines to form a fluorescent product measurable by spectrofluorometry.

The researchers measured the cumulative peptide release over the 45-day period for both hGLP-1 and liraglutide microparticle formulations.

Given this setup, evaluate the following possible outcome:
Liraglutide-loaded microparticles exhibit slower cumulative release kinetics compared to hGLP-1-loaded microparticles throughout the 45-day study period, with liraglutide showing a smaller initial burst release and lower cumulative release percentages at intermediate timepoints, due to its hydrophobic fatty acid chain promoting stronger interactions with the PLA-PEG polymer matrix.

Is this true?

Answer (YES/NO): YES